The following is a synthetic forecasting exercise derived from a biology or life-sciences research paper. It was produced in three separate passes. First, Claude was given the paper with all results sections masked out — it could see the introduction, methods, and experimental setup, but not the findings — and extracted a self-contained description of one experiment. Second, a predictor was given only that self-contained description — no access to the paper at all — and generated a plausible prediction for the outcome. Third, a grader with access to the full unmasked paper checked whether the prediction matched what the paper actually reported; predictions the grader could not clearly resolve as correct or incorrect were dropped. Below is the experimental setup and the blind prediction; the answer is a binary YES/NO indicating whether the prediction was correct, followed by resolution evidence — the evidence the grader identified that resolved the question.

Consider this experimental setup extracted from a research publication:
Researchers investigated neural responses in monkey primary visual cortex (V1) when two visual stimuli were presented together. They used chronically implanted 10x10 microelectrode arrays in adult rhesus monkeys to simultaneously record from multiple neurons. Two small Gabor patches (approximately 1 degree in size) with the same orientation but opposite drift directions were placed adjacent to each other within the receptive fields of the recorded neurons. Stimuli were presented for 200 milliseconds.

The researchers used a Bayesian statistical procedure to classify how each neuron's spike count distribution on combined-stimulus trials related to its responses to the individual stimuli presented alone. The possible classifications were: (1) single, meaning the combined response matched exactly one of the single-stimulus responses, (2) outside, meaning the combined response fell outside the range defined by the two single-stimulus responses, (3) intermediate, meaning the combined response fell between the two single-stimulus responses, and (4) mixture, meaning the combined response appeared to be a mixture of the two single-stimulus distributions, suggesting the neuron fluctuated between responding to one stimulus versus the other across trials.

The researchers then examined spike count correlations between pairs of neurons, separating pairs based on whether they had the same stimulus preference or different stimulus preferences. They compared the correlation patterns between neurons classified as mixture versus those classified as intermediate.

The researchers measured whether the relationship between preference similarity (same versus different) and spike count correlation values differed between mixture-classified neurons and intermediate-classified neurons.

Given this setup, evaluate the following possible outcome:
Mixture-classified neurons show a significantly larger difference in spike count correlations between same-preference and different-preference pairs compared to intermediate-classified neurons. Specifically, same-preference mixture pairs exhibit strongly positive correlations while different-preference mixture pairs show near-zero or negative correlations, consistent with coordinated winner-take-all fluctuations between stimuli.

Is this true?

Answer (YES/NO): YES